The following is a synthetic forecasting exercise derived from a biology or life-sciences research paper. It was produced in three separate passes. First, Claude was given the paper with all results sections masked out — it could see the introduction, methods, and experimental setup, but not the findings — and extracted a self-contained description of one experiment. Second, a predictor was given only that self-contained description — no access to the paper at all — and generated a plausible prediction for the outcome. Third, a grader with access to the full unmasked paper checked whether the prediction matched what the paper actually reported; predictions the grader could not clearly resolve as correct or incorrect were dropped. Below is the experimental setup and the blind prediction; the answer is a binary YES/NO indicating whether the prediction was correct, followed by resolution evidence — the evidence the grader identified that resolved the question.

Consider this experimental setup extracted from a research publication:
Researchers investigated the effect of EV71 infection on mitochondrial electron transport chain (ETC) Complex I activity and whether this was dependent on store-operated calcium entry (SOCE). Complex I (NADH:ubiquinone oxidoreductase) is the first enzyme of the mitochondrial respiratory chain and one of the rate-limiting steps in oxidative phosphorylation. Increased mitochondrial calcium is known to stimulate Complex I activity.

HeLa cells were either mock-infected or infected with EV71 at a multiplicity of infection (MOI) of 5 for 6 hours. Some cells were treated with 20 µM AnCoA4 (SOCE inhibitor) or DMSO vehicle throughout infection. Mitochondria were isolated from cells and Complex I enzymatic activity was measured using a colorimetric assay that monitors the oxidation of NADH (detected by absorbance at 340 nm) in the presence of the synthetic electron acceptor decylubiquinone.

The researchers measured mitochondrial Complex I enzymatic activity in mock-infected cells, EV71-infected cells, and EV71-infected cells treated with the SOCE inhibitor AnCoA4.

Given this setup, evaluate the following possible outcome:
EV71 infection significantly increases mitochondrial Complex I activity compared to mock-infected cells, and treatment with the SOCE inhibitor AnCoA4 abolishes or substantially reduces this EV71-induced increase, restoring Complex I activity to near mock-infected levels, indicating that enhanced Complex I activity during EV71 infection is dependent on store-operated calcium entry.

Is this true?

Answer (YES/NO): YES